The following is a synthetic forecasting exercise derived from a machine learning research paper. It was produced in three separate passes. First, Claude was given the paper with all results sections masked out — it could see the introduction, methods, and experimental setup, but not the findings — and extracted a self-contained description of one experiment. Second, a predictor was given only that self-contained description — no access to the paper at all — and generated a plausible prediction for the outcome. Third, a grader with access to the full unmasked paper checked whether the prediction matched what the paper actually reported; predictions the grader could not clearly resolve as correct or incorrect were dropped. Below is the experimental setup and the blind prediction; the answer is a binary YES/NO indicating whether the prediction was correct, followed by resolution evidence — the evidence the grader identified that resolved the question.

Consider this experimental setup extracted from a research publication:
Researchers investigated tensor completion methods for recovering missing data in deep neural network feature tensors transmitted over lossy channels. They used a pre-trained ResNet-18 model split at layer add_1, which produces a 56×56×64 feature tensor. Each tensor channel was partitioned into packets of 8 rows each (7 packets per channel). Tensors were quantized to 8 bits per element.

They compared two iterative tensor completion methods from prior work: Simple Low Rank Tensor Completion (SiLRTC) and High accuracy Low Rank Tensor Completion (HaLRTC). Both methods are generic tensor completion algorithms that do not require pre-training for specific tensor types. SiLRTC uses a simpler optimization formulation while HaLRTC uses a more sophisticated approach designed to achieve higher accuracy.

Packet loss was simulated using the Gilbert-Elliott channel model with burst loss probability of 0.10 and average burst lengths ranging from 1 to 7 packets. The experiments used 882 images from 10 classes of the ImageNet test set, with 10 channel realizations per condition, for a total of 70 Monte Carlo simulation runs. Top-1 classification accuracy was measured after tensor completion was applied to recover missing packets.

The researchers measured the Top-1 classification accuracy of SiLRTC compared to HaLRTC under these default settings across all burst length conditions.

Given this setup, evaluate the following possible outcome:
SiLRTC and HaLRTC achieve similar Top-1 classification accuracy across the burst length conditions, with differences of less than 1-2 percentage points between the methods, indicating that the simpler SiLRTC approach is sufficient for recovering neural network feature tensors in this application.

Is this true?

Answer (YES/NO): NO